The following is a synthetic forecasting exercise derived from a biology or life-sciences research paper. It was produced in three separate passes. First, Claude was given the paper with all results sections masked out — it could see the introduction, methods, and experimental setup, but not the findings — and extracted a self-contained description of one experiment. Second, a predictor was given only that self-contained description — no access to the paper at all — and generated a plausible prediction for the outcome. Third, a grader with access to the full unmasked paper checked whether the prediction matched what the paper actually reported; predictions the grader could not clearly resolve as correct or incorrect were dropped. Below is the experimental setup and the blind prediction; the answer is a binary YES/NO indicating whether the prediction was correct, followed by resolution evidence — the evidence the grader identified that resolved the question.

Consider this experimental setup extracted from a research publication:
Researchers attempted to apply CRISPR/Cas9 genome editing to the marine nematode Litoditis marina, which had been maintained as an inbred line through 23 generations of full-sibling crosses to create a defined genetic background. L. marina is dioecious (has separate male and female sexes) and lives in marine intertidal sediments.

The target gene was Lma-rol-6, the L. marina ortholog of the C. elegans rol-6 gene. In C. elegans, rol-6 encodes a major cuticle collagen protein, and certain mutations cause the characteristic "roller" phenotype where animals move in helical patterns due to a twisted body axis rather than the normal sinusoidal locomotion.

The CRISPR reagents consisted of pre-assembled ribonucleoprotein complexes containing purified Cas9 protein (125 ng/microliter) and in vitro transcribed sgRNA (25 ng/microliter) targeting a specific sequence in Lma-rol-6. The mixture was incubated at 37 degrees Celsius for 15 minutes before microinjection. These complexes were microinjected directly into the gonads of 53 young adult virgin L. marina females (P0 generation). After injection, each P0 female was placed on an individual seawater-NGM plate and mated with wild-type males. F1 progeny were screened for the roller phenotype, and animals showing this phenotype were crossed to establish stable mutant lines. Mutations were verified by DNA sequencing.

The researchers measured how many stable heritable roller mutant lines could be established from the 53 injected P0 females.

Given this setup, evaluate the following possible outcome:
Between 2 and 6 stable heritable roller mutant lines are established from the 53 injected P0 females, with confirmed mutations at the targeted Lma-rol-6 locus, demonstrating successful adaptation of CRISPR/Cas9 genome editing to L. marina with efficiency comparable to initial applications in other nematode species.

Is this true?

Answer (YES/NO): NO